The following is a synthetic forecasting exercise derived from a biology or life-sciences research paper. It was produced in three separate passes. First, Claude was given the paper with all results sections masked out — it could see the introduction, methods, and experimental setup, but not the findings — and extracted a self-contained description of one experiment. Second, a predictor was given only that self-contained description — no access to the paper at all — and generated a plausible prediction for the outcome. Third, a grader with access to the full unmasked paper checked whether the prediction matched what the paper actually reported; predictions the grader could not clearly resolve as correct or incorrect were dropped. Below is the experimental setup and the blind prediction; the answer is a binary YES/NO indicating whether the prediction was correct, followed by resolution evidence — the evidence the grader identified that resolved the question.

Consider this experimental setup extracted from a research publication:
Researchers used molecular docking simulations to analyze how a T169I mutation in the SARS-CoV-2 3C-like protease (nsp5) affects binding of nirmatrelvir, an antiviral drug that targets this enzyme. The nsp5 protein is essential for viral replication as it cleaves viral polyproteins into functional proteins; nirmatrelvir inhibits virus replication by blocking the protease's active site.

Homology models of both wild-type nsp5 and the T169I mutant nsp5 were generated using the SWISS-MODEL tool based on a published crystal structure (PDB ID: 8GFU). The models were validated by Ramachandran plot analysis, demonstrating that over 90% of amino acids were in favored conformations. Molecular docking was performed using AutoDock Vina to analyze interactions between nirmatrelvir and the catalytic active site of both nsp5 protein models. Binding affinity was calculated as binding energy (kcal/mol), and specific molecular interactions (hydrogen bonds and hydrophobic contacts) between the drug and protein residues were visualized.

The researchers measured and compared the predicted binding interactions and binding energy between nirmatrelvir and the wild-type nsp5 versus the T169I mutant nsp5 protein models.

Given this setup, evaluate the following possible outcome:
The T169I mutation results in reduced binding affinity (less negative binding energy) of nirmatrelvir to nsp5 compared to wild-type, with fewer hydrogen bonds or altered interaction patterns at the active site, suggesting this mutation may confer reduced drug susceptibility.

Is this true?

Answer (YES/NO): YES